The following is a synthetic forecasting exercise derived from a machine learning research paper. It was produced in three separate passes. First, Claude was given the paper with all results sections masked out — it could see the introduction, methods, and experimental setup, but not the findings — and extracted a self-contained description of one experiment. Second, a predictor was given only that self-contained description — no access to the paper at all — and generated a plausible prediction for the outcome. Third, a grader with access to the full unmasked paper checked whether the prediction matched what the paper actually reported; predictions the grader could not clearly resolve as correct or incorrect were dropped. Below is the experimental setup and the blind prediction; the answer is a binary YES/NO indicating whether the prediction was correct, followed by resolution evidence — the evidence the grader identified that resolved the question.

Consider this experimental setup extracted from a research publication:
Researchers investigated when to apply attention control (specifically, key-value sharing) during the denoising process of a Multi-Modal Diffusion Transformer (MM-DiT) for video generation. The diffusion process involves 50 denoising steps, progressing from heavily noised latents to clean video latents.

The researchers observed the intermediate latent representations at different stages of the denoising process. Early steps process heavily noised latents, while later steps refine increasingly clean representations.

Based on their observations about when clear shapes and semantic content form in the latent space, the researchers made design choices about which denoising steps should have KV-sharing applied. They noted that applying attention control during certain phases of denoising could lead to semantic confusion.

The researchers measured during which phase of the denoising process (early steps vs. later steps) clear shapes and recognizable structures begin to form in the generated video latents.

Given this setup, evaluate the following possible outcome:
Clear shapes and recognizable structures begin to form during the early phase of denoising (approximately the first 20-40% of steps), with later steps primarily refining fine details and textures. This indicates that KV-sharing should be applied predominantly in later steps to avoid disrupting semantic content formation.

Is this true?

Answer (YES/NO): NO